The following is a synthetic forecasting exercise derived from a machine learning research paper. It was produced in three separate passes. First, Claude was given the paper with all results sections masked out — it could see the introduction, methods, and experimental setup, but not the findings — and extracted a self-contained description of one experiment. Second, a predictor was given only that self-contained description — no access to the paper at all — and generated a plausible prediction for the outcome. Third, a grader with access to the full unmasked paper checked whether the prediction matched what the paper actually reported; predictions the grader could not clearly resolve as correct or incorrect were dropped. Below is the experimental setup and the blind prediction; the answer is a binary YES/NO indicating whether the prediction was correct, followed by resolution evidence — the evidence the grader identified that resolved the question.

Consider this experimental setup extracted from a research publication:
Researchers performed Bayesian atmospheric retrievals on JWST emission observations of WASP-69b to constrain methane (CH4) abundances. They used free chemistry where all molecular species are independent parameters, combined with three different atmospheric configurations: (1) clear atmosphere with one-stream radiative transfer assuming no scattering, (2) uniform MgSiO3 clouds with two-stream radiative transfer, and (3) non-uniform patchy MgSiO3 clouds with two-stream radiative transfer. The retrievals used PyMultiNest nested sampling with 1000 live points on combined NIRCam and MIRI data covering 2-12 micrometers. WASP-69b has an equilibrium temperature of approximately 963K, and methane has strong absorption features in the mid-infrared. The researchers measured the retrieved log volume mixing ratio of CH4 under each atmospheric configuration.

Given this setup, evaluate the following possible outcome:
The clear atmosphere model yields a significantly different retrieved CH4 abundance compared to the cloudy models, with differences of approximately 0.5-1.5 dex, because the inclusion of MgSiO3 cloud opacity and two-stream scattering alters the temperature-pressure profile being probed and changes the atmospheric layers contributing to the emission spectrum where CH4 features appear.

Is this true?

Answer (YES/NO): NO